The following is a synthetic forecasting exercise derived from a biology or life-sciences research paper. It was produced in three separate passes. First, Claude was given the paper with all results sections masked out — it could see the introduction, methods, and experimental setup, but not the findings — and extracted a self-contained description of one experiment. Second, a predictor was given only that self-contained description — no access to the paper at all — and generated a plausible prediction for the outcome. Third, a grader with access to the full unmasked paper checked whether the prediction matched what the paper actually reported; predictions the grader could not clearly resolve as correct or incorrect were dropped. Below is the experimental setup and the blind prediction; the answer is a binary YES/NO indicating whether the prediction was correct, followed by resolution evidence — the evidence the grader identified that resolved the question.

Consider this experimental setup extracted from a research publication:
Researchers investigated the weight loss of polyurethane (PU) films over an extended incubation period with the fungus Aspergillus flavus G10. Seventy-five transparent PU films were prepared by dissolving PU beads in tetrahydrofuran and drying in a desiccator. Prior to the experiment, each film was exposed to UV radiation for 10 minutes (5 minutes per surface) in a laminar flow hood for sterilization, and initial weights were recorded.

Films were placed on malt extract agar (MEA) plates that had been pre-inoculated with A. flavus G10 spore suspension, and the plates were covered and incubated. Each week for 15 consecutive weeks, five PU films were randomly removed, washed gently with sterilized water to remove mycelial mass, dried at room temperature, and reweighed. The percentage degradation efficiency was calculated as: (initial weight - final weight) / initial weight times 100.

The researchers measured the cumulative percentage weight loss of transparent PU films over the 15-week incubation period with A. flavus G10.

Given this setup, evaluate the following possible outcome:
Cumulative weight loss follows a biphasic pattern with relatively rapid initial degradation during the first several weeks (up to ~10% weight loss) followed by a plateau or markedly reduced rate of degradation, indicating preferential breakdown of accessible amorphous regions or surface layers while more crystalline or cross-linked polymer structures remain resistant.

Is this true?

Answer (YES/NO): NO